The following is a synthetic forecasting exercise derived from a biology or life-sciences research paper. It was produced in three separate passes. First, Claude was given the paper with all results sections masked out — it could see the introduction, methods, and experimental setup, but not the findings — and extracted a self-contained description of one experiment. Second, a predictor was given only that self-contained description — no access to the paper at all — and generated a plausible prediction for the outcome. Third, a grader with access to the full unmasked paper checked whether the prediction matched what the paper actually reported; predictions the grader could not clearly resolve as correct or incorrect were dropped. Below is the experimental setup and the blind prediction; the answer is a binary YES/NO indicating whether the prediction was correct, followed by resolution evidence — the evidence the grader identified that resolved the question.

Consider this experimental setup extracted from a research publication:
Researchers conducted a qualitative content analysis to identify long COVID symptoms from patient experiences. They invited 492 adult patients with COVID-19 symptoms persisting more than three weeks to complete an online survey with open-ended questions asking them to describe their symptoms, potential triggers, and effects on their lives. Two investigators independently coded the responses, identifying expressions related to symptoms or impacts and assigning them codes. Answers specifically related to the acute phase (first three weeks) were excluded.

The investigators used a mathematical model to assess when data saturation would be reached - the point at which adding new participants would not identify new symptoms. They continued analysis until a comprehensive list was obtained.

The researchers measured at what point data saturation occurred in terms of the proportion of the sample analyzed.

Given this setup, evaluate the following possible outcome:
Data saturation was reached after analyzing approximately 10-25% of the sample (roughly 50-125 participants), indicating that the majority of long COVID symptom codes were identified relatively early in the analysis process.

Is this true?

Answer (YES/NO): NO